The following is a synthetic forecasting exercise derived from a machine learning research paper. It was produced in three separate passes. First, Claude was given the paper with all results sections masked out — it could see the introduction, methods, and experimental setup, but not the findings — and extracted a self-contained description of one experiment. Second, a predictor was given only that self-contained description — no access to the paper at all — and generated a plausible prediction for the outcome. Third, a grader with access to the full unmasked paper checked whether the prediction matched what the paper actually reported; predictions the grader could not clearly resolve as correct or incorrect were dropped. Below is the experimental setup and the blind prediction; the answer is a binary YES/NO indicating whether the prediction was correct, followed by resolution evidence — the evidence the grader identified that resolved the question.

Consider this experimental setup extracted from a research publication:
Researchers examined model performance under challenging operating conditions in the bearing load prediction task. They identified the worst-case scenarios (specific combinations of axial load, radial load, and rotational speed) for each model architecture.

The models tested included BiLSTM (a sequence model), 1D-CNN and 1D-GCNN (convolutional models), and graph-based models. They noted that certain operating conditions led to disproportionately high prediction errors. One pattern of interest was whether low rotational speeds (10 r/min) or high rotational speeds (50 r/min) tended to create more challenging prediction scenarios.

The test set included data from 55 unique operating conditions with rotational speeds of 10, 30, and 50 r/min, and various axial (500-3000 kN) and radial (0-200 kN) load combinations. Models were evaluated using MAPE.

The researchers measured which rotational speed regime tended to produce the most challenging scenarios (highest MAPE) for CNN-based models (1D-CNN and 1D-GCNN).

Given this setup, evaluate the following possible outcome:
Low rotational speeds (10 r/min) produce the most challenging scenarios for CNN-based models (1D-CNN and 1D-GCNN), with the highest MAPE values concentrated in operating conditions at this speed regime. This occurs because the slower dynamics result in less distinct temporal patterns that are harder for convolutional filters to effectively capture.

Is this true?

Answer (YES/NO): NO